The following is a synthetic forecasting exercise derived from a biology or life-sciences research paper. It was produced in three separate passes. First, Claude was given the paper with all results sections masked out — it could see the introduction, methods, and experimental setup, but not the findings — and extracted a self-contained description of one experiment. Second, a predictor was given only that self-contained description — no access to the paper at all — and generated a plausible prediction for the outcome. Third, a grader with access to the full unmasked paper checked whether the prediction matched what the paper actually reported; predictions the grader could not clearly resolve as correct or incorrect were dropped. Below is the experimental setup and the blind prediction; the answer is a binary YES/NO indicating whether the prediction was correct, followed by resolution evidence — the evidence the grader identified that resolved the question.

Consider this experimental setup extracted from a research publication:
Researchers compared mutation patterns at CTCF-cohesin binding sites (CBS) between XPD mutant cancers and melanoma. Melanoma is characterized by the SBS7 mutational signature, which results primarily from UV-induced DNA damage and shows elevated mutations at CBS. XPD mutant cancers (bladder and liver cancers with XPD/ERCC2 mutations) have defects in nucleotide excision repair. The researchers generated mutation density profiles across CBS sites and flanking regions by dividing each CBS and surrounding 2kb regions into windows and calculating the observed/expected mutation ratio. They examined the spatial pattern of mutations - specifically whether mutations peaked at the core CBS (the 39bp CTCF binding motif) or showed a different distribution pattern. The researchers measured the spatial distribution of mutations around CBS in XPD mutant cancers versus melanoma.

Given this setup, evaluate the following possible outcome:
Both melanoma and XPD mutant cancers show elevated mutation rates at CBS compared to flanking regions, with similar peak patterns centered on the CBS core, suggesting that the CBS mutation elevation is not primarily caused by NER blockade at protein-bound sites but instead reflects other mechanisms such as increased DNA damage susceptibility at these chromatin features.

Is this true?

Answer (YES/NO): NO